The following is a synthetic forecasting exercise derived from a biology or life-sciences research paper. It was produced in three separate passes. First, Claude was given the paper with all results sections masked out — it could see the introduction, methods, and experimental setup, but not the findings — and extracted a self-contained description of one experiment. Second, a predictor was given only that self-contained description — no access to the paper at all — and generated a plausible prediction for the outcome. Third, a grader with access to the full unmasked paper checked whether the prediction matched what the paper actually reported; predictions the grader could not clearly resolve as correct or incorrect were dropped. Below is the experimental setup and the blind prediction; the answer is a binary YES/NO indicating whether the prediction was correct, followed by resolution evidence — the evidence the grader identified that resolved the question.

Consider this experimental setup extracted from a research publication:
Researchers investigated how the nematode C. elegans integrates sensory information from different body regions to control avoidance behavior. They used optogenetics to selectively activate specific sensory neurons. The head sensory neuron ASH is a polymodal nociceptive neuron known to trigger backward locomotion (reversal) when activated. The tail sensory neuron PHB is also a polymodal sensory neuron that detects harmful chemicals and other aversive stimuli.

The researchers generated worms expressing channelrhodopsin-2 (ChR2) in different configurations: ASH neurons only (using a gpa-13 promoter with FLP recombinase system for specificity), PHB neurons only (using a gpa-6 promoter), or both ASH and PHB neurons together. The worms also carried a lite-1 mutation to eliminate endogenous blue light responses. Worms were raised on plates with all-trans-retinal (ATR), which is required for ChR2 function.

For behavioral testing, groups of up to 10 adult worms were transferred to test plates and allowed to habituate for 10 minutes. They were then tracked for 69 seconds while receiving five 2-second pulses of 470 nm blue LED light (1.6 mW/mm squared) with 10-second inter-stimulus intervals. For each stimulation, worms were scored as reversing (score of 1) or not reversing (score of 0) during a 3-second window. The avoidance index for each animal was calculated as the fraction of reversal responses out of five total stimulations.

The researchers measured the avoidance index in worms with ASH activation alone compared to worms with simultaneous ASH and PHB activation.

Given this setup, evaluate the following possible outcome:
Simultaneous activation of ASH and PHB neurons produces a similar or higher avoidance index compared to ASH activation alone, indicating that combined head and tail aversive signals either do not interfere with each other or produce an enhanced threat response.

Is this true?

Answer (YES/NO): NO